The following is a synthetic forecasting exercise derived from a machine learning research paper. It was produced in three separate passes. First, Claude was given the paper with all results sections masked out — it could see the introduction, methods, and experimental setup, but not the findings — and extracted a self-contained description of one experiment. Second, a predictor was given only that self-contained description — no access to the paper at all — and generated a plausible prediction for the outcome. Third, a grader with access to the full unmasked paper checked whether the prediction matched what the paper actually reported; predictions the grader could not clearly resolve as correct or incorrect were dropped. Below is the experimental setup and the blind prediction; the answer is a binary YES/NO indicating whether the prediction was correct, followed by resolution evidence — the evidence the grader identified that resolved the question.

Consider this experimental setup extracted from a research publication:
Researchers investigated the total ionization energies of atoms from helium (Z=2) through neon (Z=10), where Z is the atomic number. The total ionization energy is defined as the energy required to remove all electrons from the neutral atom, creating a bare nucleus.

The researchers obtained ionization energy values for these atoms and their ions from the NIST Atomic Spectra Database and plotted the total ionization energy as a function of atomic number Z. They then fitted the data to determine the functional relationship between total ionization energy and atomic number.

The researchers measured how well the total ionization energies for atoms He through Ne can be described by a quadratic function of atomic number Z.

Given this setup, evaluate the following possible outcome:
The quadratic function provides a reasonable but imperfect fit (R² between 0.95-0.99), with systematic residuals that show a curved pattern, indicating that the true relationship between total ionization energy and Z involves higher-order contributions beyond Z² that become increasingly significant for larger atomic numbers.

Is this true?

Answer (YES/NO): NO